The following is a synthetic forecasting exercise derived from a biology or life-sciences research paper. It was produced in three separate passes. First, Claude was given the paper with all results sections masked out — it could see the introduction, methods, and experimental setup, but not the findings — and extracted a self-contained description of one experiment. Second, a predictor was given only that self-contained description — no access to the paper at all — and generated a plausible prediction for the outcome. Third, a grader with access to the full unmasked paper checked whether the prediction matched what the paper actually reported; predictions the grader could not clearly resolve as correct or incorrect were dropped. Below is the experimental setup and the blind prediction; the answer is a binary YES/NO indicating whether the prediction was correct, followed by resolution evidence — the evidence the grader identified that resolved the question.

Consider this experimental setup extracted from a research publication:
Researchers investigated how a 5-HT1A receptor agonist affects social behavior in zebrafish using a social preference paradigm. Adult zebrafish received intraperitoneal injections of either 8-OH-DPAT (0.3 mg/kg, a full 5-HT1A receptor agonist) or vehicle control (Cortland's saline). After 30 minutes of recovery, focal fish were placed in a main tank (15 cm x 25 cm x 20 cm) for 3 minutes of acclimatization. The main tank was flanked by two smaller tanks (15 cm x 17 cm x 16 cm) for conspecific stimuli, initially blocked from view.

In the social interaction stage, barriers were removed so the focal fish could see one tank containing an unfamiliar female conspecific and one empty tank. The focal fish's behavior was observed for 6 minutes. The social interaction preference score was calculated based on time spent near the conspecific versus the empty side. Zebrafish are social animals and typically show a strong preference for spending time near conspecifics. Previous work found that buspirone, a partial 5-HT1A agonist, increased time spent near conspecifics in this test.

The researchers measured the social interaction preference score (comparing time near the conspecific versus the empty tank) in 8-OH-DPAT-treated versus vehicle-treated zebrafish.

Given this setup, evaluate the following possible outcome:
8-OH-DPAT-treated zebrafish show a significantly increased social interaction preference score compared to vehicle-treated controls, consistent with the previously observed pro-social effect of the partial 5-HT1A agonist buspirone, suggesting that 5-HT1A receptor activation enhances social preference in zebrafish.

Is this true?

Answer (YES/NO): NO